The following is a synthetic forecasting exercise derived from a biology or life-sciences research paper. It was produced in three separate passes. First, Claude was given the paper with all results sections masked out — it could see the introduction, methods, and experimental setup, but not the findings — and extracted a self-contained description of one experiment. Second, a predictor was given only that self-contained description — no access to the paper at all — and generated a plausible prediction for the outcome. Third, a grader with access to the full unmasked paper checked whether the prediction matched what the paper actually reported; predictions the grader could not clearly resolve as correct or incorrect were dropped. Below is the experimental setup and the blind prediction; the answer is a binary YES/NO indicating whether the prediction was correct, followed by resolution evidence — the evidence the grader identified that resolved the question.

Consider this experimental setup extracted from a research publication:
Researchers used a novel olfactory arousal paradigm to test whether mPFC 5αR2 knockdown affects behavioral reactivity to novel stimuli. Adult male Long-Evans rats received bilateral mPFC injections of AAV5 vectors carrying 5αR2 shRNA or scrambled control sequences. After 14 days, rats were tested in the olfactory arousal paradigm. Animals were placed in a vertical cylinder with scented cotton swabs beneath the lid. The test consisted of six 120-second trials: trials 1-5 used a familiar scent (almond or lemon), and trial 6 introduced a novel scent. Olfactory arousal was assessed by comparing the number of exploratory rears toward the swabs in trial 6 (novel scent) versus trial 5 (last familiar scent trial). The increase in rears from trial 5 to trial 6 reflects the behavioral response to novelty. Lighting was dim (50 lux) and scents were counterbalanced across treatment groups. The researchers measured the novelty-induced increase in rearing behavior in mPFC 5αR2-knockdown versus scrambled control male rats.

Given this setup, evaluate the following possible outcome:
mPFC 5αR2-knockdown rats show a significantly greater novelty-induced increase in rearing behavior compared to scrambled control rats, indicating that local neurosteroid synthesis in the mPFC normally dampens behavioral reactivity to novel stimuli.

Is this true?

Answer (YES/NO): NO